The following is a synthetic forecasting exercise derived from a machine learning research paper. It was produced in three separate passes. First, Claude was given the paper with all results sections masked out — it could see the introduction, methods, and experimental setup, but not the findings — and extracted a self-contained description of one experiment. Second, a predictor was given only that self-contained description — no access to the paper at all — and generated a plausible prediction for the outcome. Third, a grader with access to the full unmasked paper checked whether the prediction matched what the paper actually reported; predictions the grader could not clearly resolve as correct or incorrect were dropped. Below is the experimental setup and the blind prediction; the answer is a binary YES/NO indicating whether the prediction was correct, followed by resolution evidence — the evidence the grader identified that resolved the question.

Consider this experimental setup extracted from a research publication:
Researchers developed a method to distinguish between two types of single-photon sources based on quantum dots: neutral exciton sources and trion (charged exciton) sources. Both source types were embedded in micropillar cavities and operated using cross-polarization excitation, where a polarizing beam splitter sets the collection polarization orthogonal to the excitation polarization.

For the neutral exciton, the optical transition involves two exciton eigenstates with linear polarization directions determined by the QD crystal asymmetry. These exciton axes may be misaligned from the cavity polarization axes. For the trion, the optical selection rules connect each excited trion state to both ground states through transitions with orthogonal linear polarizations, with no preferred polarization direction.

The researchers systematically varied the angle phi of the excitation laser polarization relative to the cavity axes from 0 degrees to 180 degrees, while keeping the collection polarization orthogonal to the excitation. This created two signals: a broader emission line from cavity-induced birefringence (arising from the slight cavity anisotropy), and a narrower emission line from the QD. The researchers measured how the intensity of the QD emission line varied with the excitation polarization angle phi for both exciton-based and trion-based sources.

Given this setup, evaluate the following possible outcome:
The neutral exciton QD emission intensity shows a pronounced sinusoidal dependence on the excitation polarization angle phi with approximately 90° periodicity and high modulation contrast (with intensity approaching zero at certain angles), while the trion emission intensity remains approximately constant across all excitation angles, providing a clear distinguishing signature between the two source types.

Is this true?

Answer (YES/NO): YES